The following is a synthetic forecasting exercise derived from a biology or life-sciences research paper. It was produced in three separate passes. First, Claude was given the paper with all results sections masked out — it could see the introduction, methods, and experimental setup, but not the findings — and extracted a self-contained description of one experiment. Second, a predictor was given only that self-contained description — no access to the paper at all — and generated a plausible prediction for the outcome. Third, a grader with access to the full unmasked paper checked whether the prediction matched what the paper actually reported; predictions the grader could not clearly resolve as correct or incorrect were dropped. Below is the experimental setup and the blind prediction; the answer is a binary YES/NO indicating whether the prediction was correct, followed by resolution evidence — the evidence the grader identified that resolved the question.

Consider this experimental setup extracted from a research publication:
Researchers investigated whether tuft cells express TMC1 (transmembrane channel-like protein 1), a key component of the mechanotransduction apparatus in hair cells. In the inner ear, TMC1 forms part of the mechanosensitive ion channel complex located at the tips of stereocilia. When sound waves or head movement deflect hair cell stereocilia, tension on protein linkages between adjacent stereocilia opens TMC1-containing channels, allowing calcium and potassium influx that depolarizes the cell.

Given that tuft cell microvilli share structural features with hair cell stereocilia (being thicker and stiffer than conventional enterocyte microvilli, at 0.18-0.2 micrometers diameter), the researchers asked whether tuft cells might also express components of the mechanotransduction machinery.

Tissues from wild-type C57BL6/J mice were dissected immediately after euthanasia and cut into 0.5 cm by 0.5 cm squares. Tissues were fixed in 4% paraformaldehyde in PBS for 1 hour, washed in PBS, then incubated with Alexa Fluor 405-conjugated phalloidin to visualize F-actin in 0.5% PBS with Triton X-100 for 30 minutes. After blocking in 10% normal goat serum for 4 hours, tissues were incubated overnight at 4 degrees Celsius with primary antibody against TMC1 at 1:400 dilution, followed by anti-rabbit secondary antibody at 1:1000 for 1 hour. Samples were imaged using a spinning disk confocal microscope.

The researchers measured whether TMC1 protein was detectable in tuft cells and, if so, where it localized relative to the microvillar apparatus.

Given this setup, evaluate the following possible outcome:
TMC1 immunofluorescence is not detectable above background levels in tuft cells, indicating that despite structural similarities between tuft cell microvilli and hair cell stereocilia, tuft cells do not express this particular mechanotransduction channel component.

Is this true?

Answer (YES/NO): NO